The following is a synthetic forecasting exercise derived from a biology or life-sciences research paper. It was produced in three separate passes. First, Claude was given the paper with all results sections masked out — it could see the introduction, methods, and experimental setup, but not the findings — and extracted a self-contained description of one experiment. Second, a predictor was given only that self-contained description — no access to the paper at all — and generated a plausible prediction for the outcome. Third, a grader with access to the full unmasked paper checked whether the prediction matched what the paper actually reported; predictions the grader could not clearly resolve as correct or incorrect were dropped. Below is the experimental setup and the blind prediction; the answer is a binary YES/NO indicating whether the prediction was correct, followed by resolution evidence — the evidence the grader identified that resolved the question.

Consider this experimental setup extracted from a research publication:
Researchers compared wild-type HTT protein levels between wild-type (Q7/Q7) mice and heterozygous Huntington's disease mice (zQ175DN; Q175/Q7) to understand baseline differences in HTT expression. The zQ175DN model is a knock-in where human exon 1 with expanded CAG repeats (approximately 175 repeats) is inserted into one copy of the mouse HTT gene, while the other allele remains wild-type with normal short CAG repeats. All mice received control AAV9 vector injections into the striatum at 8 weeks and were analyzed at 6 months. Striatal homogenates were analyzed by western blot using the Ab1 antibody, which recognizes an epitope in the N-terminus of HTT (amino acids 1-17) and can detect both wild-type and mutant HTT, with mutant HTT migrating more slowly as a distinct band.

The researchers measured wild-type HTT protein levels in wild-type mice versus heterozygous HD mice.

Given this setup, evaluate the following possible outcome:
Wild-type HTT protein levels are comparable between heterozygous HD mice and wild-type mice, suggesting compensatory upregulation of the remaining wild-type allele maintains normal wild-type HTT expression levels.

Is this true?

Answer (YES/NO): NO